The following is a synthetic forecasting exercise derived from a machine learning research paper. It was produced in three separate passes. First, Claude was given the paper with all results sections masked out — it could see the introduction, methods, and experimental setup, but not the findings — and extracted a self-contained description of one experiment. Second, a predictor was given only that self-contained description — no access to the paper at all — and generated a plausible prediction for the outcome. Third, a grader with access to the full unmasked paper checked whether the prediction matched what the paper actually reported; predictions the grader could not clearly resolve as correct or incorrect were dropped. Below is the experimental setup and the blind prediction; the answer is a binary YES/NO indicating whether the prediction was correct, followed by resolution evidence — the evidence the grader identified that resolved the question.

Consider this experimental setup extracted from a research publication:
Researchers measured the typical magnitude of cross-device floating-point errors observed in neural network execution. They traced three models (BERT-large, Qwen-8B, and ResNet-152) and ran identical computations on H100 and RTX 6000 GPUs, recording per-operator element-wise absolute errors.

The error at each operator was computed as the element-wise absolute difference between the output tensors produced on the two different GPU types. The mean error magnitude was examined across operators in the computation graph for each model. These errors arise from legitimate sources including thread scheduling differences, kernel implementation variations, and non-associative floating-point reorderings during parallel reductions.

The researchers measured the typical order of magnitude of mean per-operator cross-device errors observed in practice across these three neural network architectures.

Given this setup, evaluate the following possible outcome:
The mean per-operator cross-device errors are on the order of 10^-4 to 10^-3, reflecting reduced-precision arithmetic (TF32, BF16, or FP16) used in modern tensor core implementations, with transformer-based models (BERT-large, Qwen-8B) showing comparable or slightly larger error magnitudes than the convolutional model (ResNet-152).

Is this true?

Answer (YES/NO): NO